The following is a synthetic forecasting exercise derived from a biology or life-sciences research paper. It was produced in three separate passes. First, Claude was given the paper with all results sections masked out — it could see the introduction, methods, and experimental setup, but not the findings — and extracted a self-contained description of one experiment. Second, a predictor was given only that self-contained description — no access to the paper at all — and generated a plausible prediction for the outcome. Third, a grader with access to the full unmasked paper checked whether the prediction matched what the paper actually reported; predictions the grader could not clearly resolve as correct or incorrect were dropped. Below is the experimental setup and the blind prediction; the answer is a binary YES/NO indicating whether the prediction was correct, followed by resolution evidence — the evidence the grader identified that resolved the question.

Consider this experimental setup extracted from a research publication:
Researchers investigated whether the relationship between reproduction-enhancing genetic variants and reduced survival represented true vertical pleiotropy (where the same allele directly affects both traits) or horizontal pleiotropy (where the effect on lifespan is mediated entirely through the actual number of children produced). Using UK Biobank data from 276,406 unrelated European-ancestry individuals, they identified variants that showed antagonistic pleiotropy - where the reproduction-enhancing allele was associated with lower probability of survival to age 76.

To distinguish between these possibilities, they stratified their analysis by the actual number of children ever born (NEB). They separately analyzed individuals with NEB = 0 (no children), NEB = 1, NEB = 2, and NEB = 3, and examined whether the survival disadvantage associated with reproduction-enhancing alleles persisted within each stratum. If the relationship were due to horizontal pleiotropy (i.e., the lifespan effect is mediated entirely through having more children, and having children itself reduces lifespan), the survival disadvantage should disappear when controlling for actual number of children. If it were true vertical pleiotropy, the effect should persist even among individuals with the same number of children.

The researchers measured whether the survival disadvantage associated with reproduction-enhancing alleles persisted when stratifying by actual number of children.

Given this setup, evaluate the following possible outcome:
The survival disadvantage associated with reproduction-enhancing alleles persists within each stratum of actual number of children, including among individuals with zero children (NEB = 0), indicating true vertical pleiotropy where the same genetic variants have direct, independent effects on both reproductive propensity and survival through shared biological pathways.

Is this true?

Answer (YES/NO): YES